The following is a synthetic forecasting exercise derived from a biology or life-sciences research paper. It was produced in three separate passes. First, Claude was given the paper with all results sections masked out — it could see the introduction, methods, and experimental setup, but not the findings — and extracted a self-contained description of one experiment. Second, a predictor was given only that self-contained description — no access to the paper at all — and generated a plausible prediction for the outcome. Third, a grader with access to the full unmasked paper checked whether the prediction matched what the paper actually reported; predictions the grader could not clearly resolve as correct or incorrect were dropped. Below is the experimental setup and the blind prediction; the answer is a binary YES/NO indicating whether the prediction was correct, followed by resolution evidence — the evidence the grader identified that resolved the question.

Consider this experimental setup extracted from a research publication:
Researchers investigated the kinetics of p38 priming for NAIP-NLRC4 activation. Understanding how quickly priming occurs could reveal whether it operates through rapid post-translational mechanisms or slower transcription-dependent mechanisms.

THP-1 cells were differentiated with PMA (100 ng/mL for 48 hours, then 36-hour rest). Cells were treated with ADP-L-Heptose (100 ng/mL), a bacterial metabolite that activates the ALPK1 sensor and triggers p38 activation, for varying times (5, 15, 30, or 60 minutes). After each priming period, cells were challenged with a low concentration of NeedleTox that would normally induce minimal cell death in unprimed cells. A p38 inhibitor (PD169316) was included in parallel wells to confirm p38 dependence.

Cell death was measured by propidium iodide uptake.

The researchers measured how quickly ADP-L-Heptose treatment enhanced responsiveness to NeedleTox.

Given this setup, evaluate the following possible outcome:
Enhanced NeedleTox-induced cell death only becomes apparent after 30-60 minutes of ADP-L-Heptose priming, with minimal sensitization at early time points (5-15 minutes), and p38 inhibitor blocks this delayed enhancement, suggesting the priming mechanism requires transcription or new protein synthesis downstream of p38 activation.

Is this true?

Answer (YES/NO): NO